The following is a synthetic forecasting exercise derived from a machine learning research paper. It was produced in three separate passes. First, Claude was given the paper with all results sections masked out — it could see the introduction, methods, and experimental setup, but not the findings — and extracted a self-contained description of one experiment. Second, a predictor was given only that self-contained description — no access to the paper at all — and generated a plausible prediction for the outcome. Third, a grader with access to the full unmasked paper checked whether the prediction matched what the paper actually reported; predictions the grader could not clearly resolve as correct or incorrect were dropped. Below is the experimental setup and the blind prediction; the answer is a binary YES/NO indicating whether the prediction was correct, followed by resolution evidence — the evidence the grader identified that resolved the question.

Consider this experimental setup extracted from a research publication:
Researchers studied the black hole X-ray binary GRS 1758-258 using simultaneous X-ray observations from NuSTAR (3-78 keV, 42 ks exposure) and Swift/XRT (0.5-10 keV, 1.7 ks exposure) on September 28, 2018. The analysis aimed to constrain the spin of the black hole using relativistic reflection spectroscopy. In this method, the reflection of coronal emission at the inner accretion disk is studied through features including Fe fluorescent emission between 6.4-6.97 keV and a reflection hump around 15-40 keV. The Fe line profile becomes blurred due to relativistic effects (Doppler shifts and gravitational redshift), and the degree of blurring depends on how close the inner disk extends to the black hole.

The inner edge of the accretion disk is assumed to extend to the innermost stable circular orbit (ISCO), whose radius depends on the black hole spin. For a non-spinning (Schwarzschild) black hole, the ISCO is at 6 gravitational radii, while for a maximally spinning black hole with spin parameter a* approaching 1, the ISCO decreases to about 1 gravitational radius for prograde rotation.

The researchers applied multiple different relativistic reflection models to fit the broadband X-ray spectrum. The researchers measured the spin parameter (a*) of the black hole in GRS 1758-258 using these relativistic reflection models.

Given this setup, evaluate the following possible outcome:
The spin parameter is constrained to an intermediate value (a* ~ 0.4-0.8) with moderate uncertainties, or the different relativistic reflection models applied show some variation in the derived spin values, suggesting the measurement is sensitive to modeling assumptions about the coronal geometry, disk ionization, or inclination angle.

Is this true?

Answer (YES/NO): NO